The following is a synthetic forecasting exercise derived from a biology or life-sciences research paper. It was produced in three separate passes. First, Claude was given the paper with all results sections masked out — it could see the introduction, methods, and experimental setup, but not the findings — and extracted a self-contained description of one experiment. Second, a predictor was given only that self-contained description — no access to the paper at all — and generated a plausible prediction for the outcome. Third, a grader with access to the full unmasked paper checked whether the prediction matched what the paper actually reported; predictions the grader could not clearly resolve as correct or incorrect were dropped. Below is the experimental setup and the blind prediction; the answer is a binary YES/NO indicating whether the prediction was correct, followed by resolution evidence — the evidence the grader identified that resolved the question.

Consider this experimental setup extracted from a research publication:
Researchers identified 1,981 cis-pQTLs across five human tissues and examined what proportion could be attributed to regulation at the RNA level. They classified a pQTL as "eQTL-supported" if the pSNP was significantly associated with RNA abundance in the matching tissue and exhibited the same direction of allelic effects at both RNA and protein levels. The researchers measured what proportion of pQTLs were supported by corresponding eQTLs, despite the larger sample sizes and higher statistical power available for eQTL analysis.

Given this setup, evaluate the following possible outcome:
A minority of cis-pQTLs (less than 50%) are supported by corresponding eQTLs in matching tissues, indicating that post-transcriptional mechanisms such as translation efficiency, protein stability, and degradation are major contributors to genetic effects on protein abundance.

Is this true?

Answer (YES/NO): YES